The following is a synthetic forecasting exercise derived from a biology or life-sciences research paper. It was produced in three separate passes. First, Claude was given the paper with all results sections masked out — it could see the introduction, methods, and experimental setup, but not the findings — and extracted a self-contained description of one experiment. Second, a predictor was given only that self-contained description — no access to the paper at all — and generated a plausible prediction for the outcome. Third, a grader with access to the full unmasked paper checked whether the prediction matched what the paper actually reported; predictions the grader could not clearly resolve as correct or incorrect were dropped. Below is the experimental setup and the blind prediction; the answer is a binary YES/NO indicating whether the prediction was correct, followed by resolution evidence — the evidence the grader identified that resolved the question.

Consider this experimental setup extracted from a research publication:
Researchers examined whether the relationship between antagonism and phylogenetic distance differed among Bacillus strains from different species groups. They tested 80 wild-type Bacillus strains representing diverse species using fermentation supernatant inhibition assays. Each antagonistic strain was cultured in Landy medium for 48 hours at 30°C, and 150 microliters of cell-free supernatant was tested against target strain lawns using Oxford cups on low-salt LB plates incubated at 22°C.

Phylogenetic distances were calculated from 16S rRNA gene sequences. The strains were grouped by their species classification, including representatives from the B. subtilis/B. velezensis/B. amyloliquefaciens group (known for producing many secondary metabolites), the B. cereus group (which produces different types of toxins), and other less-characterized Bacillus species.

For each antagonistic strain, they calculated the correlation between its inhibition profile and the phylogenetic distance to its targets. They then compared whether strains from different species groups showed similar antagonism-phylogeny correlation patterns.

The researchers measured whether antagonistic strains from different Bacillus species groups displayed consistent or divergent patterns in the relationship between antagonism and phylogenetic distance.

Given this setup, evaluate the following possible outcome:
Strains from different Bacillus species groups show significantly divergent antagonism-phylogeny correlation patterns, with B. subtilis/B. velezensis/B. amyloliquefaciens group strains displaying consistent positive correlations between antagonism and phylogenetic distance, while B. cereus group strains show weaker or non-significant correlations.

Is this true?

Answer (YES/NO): NO